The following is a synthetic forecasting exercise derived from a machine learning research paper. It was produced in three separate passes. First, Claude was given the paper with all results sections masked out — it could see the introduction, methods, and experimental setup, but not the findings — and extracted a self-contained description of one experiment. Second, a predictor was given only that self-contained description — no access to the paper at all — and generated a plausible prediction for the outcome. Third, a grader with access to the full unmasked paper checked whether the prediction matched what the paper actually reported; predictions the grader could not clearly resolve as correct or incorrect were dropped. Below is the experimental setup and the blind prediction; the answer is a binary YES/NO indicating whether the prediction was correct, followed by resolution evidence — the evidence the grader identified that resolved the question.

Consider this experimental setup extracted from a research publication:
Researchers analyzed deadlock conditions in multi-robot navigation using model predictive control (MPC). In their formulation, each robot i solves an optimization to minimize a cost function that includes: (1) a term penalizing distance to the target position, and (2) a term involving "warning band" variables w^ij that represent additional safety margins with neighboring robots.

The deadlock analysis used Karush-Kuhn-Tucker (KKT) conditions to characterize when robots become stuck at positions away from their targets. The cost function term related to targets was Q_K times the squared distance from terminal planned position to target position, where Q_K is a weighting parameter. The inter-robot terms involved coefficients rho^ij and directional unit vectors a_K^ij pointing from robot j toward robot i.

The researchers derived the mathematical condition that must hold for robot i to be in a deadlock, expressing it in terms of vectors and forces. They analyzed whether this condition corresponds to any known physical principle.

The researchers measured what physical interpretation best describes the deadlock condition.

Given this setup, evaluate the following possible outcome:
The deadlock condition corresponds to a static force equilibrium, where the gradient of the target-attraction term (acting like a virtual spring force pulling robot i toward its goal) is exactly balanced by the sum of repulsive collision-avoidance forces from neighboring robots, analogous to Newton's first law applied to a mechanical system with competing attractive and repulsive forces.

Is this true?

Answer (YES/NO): YES